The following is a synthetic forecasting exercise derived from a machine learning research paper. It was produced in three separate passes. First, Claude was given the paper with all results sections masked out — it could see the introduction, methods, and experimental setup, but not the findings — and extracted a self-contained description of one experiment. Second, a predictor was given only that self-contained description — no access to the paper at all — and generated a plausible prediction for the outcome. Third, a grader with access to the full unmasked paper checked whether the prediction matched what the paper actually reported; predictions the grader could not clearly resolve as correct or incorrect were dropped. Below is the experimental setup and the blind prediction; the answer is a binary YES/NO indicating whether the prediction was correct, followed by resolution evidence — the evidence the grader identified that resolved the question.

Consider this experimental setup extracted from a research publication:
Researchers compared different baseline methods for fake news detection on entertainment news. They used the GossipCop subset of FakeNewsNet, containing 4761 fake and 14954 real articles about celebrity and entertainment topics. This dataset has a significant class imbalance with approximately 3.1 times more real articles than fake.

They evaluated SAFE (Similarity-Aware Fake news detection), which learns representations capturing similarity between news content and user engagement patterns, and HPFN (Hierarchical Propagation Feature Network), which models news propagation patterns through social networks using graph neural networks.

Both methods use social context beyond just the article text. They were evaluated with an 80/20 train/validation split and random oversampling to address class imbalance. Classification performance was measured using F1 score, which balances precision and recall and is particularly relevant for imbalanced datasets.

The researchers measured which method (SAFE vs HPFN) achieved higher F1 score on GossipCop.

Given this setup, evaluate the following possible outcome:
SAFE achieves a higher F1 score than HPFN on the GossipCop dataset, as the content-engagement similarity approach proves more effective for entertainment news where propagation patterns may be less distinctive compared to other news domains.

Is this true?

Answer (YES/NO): YES